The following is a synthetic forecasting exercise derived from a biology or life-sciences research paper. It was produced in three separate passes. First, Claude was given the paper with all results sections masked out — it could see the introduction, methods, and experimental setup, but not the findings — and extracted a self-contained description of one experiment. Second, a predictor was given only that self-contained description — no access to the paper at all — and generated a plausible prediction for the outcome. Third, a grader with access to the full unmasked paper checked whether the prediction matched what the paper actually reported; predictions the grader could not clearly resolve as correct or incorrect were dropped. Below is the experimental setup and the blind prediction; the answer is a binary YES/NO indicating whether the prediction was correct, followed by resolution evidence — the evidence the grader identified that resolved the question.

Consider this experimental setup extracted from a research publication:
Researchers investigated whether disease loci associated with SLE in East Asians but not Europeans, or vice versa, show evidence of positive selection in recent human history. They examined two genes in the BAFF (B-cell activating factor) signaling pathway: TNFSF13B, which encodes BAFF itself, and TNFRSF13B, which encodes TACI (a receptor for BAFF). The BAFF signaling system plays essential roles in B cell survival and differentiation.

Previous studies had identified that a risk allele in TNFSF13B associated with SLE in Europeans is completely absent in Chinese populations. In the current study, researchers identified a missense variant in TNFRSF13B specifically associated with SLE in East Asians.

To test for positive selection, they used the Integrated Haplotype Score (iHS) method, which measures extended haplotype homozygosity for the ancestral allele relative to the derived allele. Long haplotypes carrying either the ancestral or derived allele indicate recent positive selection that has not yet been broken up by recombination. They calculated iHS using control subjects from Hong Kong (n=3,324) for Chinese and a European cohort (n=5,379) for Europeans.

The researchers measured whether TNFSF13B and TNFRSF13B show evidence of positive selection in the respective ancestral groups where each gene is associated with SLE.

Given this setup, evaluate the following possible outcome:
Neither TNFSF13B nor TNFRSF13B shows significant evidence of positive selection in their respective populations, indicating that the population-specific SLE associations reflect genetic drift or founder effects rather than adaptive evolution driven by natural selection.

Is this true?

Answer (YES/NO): NO